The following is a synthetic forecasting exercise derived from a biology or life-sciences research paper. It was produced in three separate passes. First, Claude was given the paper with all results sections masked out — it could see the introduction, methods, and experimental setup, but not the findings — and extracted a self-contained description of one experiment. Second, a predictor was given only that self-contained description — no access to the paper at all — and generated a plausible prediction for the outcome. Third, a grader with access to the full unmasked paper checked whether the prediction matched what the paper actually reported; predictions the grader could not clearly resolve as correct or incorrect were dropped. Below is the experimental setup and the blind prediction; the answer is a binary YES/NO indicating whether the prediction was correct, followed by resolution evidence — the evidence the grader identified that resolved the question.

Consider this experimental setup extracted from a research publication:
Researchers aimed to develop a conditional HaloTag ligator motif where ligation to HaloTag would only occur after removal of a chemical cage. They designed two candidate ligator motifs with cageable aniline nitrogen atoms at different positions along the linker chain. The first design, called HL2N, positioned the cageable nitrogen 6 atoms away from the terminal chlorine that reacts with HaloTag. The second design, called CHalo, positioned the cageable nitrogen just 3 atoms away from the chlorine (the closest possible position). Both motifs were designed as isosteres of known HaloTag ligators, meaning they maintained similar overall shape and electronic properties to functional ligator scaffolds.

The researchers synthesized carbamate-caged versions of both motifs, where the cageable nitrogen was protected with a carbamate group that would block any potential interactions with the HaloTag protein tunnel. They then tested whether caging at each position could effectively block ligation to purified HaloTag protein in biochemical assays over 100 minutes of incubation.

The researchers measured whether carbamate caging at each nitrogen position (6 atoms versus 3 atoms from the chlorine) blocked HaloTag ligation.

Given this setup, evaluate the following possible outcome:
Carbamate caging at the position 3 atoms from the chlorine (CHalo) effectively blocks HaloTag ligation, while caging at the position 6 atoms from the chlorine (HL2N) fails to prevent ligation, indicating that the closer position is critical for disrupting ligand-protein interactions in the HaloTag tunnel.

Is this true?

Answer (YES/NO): YES